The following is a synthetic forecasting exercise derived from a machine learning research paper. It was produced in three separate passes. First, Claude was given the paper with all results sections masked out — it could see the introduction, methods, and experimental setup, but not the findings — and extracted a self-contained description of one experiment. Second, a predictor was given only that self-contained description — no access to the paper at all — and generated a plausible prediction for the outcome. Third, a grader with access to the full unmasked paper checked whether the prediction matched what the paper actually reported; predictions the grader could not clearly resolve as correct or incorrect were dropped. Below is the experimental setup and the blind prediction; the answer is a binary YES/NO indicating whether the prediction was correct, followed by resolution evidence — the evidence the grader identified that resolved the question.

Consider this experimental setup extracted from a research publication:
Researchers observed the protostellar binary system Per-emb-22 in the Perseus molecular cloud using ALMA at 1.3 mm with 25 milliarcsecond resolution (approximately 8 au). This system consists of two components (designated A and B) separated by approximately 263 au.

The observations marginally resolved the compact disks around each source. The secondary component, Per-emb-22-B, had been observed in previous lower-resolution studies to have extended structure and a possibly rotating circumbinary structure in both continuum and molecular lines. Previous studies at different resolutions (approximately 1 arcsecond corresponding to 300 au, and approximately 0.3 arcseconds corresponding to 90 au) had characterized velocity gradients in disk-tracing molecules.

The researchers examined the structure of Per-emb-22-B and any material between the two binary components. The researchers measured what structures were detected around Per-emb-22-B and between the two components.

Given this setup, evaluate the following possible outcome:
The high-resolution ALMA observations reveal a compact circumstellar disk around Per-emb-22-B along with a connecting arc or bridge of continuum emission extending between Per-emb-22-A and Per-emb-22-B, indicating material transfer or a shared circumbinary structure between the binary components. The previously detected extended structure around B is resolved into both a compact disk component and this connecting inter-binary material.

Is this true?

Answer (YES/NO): YES